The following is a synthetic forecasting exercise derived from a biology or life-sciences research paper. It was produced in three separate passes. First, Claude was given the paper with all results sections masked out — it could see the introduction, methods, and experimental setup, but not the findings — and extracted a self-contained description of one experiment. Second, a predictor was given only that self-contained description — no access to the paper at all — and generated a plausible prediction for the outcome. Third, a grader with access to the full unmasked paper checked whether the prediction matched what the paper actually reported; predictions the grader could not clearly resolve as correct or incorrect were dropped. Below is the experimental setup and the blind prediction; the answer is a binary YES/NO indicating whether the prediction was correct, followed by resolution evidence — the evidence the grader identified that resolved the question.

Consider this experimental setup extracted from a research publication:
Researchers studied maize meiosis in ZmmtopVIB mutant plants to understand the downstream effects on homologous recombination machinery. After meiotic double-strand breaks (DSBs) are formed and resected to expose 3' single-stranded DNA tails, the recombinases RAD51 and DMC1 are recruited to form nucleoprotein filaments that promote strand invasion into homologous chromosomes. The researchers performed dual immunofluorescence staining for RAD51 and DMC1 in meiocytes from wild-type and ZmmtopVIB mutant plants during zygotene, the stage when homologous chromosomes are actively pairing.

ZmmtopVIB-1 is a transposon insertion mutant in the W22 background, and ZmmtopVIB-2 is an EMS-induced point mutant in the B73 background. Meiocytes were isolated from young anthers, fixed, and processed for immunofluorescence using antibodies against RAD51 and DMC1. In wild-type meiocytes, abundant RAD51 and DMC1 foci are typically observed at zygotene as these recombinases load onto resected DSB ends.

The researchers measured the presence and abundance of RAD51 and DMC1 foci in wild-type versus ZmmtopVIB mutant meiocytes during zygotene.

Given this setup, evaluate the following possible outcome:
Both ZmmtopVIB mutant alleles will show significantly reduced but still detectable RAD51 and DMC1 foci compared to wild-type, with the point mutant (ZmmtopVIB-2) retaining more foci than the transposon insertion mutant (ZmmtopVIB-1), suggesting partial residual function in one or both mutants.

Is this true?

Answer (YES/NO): NO